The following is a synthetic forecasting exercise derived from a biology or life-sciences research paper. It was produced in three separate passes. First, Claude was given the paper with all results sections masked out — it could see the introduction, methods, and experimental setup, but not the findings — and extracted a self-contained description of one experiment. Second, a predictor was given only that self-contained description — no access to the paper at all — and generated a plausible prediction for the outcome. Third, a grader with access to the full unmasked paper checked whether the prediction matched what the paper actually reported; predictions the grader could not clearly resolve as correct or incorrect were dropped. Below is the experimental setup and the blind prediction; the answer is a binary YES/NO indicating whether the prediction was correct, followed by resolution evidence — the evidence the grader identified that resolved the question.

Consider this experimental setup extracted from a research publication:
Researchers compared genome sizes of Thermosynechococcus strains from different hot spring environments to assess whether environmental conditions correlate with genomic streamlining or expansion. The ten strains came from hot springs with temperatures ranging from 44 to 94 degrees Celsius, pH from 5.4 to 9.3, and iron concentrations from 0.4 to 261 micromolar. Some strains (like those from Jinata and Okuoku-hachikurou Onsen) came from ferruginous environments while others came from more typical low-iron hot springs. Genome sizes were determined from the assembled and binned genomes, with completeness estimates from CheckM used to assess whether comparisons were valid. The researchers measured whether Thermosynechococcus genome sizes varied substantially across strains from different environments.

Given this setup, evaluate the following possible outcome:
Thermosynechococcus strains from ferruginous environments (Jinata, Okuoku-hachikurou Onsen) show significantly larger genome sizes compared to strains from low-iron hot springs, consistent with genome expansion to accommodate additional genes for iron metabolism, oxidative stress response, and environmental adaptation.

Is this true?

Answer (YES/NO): NO